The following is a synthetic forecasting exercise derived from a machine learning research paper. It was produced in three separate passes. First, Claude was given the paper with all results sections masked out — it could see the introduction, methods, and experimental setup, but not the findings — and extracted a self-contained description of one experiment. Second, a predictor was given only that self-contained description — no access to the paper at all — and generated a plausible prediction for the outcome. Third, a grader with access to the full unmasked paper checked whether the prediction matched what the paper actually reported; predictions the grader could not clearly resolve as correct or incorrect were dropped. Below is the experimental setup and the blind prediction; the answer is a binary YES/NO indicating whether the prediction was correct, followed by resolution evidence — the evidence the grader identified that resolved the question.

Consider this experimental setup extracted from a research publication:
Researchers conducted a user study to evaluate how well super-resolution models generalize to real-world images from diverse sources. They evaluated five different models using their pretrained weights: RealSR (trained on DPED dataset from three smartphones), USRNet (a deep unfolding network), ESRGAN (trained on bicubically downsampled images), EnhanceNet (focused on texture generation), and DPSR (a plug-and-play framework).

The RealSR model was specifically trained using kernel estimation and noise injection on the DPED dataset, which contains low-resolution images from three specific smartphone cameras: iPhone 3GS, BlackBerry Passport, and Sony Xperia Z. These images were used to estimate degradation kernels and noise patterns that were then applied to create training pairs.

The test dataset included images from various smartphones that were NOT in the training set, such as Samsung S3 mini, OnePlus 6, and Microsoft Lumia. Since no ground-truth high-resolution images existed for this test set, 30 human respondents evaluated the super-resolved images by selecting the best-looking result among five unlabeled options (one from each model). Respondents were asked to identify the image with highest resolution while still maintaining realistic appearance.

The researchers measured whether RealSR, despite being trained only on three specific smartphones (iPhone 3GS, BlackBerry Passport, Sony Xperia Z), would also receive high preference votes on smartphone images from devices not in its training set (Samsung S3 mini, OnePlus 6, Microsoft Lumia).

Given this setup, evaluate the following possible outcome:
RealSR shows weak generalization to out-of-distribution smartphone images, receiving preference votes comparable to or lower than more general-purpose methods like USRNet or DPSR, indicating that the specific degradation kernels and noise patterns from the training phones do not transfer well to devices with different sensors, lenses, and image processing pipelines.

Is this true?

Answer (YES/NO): NO